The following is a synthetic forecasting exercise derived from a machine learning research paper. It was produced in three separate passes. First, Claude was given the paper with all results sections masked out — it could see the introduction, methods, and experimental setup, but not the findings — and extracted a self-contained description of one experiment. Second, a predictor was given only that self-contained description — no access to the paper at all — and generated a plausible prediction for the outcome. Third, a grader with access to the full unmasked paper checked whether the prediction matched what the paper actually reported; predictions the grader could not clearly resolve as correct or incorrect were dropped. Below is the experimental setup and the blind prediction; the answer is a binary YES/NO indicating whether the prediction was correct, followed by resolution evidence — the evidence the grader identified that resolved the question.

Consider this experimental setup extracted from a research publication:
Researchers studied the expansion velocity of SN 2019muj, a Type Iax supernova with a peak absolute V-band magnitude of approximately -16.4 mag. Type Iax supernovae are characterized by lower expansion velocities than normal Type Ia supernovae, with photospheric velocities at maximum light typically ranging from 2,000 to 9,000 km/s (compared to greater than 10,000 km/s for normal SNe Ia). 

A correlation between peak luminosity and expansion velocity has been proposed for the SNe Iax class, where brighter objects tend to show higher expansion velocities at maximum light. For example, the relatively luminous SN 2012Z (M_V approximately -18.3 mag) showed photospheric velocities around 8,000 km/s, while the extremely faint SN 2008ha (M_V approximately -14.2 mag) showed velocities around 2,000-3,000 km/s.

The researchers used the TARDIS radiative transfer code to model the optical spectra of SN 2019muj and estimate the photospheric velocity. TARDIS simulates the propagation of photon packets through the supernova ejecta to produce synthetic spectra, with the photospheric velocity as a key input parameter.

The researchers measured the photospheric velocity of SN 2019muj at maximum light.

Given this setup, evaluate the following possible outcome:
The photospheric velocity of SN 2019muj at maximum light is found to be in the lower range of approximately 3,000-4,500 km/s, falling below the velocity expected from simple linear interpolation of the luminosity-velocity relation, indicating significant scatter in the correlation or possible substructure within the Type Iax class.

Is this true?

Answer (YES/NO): NO